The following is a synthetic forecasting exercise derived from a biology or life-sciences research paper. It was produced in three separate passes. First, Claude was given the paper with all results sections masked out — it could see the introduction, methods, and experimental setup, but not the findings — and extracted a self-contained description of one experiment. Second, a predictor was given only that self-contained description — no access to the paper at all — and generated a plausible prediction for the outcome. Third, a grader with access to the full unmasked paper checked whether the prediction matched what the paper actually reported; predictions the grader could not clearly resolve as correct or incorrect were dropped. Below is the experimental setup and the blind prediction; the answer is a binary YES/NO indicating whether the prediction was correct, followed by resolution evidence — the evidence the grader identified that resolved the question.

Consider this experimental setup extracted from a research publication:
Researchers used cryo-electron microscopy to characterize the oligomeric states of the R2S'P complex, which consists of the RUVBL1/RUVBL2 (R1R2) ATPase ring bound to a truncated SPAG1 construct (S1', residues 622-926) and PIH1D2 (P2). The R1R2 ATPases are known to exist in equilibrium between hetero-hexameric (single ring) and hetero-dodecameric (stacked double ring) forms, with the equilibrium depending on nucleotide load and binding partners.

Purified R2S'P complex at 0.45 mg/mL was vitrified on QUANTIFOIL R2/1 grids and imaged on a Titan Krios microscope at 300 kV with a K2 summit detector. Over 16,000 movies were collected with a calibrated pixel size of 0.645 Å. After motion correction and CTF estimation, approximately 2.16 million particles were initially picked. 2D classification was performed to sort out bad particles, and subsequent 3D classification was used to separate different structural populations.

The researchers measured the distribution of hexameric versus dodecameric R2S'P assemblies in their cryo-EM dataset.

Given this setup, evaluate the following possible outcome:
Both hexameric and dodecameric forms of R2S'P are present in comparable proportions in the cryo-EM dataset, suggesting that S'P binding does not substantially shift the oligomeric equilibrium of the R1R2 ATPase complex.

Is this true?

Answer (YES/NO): NO